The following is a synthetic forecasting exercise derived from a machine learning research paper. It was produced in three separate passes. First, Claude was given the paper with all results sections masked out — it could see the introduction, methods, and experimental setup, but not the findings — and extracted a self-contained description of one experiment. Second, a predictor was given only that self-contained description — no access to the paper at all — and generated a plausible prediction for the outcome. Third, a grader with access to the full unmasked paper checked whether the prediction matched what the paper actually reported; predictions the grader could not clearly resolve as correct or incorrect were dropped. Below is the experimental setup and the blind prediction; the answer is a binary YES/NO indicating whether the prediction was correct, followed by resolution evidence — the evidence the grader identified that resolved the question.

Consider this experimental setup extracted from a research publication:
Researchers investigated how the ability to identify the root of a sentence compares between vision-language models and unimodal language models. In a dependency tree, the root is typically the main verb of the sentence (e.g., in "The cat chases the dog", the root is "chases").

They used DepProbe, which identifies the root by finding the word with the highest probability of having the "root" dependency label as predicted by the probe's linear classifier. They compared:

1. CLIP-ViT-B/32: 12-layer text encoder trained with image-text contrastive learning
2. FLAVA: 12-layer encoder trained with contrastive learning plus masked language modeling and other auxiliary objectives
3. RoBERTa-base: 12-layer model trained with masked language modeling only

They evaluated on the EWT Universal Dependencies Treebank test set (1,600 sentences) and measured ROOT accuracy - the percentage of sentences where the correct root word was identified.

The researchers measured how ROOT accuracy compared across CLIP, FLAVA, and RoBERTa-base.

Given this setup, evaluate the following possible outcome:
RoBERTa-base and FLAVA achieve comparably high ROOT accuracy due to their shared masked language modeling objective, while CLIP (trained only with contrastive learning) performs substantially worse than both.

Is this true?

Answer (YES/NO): YES